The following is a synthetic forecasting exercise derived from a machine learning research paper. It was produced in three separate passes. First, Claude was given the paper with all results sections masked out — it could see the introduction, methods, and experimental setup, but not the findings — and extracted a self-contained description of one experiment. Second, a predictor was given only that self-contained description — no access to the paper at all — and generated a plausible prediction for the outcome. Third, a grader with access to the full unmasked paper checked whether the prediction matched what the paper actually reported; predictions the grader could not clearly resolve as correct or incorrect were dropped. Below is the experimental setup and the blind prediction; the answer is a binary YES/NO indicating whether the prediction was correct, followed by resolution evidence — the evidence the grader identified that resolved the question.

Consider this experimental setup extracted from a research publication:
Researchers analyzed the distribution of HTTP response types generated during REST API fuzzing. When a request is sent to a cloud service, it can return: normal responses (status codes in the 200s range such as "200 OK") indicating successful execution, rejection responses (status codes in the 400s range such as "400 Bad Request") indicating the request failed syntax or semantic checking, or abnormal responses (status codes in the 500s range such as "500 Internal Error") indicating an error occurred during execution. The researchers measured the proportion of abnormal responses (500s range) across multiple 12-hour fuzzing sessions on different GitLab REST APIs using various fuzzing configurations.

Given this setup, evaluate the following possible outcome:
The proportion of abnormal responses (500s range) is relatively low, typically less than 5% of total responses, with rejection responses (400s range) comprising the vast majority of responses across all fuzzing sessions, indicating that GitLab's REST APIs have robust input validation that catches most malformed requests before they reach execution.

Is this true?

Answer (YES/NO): NO